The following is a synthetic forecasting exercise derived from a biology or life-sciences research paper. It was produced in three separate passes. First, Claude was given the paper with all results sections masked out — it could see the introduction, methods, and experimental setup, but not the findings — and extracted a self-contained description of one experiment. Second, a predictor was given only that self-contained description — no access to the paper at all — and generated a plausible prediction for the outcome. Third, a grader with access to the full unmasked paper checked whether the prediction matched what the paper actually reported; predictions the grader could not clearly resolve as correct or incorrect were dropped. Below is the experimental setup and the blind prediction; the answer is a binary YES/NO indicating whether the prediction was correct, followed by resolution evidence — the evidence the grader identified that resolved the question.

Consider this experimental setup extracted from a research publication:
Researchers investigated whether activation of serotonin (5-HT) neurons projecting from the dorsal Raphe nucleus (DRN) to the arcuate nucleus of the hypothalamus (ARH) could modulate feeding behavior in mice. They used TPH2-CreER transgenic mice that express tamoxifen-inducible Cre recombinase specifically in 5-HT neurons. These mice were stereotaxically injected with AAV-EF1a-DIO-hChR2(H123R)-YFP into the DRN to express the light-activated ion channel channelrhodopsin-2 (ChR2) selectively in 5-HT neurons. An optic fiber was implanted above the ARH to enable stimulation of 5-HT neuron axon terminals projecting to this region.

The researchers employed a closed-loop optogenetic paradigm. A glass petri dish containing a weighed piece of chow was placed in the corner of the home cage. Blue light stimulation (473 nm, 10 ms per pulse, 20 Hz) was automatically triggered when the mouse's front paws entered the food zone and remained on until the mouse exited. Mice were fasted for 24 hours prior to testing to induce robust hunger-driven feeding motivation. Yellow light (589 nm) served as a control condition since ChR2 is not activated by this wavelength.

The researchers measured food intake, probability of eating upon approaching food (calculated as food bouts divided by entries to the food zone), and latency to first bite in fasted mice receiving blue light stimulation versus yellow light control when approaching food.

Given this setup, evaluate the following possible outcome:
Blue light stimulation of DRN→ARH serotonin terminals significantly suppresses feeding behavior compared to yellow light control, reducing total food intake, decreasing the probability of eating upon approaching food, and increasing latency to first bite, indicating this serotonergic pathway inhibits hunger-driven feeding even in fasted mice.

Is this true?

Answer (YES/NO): NO